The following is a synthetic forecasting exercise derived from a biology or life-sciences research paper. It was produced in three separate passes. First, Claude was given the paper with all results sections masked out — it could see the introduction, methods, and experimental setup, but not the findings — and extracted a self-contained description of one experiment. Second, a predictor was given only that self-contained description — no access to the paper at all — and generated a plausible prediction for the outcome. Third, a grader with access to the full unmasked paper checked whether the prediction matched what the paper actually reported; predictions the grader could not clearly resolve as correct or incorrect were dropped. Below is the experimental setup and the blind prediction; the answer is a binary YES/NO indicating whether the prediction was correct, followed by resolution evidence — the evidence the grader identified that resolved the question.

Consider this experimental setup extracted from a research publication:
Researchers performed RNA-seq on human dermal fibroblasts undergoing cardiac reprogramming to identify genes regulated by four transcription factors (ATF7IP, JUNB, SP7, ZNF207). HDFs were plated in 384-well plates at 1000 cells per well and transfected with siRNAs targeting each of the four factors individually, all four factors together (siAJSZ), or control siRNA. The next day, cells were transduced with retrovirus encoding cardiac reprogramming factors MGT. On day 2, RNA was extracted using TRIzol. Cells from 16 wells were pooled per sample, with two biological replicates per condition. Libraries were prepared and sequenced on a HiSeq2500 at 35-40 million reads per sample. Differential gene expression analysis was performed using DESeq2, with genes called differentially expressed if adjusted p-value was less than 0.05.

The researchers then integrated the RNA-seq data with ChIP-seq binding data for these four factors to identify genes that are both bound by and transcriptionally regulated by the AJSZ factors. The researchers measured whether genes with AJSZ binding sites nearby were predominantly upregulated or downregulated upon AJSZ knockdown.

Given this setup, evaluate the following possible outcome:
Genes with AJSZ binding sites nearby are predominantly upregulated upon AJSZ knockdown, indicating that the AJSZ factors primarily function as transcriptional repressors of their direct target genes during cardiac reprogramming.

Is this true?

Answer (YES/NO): NO